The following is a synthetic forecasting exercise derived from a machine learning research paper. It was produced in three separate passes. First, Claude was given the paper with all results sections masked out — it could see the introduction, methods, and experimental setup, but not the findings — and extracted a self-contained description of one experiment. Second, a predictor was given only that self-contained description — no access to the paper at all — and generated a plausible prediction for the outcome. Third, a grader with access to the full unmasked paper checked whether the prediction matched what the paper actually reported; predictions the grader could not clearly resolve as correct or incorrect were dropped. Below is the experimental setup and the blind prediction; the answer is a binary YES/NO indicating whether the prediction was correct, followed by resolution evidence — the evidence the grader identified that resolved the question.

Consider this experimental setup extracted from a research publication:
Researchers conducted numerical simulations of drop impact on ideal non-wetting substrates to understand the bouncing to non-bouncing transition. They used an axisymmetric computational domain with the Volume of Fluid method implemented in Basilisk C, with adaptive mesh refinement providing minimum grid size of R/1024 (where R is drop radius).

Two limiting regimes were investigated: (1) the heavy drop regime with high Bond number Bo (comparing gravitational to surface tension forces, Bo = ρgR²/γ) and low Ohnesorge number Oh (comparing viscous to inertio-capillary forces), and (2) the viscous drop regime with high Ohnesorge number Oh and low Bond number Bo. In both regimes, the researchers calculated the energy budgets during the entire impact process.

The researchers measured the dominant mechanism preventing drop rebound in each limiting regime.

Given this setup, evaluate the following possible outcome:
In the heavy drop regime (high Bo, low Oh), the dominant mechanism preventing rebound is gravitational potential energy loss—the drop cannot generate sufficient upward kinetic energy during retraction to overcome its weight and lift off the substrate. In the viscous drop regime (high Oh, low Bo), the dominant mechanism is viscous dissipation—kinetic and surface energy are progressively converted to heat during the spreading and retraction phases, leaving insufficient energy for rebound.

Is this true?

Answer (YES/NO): YES